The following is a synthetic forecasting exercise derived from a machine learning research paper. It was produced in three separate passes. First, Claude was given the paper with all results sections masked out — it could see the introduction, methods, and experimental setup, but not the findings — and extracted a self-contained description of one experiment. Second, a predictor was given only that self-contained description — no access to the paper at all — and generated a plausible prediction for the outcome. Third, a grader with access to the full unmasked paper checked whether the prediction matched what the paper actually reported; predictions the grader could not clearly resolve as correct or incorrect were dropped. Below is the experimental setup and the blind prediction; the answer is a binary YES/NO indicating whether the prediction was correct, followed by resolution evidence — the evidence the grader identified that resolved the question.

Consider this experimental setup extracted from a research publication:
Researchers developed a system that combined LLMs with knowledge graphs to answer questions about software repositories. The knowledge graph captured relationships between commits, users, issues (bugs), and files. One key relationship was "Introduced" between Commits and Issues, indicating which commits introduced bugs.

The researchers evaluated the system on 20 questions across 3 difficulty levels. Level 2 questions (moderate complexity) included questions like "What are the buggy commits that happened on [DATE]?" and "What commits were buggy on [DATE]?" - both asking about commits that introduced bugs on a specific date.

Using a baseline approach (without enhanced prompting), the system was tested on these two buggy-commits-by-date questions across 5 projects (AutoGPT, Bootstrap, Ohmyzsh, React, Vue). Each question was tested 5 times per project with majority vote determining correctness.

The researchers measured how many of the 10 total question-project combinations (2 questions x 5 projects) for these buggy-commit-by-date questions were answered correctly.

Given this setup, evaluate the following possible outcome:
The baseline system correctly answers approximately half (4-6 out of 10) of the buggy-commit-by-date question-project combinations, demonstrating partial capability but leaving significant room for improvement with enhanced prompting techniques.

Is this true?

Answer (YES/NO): YES